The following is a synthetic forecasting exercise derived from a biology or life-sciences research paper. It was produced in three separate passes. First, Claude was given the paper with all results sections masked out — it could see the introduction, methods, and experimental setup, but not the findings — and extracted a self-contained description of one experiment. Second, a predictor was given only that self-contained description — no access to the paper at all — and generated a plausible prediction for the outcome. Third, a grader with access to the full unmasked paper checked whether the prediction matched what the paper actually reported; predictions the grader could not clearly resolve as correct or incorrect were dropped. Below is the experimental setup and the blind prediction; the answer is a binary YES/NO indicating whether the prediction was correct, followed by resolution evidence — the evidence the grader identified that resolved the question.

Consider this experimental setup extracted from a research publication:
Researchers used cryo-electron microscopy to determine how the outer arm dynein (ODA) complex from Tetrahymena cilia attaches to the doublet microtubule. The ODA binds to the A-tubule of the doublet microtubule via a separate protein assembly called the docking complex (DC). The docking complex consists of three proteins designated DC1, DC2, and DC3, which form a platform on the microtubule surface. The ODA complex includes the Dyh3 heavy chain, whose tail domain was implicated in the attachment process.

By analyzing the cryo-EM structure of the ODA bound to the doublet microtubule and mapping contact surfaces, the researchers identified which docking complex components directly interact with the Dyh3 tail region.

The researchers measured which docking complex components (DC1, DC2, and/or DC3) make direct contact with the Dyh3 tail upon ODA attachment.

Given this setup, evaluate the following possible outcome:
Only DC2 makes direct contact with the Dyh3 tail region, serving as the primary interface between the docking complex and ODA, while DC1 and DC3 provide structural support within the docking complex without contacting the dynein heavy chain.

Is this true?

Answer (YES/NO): NO